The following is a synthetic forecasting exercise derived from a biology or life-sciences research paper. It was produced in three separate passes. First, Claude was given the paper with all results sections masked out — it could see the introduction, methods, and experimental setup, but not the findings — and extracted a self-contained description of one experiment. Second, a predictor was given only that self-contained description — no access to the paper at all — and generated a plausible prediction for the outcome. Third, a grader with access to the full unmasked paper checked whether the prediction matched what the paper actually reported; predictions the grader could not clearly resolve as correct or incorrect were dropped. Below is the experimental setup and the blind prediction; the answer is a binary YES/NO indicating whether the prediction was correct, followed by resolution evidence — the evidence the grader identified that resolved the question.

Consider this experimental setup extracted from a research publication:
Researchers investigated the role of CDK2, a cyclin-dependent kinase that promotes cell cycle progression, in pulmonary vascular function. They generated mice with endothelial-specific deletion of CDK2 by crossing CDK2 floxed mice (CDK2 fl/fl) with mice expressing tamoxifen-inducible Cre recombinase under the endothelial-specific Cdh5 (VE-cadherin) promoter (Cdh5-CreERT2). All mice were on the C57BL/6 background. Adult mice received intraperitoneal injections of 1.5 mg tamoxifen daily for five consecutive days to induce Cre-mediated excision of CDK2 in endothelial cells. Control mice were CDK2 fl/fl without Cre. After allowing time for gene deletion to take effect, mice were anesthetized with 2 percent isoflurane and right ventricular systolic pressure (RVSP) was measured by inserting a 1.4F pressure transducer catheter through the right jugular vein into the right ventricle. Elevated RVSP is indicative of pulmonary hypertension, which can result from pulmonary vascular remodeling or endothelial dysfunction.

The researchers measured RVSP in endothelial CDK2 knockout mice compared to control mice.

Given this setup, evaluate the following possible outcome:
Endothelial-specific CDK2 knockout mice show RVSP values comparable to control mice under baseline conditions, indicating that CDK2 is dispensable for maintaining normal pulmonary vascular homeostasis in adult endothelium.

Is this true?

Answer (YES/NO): NO